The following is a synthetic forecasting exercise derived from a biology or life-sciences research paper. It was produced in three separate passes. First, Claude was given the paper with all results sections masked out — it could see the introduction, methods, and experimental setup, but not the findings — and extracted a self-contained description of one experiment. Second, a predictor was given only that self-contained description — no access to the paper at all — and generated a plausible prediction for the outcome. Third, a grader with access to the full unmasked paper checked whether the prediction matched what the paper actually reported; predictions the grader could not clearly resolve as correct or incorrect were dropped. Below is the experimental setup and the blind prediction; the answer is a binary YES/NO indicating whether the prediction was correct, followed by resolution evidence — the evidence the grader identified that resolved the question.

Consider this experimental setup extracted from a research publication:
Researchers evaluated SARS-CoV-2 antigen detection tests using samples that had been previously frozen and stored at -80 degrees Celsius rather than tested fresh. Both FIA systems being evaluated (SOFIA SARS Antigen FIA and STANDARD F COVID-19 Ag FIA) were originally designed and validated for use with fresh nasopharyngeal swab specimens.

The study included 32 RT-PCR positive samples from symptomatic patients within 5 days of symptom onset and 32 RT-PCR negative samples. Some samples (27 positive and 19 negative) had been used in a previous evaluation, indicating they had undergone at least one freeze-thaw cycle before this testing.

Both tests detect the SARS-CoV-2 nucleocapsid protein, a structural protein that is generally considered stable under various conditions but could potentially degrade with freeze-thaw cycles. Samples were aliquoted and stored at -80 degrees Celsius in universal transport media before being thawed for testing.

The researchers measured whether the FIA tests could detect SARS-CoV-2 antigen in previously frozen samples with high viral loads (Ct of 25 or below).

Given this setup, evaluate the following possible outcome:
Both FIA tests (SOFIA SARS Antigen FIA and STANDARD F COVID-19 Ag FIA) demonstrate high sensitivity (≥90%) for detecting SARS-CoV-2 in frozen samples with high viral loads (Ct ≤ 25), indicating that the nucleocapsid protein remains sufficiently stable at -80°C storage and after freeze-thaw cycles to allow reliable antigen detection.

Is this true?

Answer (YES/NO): YES